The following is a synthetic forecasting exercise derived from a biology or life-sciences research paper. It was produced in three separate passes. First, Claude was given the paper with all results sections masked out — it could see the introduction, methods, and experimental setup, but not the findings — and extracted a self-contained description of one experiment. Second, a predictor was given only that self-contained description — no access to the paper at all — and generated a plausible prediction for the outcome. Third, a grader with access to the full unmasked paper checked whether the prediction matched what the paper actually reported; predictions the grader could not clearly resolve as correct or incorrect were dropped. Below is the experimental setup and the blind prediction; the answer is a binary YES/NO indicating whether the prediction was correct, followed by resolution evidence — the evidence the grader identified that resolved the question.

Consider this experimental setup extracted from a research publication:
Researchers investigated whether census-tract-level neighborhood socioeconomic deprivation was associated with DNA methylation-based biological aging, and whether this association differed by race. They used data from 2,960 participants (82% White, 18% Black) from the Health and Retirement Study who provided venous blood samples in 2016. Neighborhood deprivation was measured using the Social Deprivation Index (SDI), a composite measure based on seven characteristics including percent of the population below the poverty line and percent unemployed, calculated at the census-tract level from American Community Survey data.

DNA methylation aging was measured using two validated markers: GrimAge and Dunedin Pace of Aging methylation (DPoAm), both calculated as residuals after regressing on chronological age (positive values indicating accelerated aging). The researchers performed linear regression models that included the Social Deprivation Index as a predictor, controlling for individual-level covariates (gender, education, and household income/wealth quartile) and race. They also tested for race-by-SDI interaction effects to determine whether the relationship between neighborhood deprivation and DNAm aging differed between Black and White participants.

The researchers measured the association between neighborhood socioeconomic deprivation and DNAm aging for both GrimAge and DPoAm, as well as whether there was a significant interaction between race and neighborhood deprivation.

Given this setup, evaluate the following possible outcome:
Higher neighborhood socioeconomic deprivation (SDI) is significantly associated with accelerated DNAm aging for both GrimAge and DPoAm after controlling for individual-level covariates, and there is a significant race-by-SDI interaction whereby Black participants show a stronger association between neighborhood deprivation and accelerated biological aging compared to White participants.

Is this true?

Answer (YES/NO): NO